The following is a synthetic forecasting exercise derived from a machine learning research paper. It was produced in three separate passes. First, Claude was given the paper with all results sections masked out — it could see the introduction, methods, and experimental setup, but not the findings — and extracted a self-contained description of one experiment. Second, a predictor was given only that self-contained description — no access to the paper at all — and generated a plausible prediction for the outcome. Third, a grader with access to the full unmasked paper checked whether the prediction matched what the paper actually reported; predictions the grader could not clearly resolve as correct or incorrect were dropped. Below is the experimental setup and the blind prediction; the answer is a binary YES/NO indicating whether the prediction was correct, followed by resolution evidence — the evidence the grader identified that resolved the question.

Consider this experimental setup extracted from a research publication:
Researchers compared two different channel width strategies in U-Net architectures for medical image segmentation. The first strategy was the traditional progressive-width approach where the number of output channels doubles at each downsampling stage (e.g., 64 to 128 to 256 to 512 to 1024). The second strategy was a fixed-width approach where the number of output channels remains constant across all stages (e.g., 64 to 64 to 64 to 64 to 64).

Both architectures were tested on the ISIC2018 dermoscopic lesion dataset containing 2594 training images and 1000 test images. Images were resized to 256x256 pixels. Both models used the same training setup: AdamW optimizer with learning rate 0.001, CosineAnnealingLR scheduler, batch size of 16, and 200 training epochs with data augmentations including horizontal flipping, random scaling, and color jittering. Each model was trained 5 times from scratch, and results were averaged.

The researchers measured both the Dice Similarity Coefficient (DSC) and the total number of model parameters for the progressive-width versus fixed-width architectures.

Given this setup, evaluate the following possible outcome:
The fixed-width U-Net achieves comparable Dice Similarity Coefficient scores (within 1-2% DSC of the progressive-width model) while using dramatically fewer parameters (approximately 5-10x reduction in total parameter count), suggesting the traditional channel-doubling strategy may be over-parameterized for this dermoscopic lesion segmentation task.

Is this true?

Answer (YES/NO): NO